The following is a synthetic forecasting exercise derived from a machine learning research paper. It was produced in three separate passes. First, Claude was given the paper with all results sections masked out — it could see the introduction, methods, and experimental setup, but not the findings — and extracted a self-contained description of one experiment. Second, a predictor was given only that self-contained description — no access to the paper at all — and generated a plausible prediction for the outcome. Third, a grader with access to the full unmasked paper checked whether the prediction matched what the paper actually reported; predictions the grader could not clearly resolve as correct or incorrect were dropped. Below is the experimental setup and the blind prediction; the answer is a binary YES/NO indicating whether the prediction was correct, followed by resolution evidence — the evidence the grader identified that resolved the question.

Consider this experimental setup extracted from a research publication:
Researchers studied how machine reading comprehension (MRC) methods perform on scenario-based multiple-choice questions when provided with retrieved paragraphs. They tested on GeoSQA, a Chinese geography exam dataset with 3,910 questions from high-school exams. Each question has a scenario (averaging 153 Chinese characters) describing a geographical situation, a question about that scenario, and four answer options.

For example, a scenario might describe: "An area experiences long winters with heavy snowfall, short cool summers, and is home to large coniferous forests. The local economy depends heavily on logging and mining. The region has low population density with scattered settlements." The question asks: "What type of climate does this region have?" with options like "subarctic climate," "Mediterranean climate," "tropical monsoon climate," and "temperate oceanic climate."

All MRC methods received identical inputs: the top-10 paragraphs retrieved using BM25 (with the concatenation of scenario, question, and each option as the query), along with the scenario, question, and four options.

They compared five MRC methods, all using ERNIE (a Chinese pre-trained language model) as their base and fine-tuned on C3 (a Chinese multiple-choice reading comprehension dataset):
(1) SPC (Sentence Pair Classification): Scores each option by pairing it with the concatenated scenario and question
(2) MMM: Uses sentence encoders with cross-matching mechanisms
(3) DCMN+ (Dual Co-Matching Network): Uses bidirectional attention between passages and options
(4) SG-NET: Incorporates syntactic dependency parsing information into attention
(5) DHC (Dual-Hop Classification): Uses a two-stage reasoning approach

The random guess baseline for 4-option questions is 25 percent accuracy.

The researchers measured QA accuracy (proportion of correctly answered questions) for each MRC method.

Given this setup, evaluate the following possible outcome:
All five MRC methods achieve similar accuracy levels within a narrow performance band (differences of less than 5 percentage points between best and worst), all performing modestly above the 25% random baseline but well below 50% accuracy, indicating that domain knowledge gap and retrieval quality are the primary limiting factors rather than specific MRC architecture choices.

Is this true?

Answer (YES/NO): YES